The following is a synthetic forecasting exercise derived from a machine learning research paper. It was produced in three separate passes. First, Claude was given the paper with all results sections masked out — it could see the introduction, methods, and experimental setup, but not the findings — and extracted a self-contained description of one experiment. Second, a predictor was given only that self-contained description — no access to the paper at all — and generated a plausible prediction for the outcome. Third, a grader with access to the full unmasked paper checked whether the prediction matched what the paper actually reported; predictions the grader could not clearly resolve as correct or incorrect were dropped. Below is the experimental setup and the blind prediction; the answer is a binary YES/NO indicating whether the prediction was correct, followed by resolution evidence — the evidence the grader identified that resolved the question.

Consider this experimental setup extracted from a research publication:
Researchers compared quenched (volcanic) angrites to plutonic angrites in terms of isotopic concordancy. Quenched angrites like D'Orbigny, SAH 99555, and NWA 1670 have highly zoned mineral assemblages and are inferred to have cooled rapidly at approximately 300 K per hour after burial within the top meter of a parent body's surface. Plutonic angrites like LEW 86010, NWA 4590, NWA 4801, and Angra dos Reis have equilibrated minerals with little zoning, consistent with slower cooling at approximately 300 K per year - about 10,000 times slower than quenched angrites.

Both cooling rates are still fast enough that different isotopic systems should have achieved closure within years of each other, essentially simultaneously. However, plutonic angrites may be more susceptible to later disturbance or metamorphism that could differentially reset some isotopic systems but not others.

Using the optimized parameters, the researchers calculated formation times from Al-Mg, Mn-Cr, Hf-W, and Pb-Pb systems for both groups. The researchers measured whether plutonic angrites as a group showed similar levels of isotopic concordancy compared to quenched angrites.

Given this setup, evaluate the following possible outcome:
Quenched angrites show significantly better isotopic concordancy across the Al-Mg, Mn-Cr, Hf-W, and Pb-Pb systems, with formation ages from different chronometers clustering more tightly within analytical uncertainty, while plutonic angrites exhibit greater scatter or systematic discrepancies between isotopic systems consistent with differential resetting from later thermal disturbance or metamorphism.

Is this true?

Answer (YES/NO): NO